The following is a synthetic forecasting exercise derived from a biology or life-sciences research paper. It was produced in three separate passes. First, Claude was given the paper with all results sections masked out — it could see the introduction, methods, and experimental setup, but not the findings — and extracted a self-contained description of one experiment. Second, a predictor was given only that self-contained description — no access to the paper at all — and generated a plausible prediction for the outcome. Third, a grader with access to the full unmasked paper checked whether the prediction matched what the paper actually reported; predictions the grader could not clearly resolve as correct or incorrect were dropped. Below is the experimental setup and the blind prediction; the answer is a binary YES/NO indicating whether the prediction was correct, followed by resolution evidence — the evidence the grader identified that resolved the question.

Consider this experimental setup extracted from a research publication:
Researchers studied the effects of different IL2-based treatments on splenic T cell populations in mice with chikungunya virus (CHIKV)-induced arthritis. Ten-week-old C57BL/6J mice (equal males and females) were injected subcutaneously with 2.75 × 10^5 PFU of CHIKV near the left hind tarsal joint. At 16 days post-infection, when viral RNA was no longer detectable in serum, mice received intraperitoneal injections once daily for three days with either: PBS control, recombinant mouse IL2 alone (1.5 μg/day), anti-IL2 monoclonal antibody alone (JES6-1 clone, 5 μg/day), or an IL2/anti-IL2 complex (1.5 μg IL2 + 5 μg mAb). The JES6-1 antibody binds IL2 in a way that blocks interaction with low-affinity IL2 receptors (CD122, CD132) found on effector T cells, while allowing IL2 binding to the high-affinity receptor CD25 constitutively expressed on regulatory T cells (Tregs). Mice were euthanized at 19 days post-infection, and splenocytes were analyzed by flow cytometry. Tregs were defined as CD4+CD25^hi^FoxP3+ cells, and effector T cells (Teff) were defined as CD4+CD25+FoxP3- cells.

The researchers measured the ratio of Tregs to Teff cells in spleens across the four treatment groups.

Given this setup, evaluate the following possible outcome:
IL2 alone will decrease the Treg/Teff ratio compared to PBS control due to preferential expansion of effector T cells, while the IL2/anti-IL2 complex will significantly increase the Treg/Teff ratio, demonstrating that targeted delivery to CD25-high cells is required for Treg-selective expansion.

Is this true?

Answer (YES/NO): NO